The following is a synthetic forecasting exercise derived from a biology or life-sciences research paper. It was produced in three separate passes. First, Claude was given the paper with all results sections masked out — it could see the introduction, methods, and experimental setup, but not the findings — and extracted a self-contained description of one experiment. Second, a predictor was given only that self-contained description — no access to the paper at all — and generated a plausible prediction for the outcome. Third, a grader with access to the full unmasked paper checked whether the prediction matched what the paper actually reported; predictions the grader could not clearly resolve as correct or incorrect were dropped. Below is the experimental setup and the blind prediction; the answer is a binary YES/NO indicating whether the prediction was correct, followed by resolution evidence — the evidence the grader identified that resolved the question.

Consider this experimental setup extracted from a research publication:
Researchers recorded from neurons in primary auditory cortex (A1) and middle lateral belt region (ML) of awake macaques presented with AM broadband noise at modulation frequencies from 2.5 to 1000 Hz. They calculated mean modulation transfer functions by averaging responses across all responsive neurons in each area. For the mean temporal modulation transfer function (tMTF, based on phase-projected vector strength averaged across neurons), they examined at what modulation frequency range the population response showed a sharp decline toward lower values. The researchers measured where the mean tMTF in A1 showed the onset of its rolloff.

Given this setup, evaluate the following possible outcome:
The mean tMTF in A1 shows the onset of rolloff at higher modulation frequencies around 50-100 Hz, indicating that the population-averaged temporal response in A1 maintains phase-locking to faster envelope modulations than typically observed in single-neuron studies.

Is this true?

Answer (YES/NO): NO